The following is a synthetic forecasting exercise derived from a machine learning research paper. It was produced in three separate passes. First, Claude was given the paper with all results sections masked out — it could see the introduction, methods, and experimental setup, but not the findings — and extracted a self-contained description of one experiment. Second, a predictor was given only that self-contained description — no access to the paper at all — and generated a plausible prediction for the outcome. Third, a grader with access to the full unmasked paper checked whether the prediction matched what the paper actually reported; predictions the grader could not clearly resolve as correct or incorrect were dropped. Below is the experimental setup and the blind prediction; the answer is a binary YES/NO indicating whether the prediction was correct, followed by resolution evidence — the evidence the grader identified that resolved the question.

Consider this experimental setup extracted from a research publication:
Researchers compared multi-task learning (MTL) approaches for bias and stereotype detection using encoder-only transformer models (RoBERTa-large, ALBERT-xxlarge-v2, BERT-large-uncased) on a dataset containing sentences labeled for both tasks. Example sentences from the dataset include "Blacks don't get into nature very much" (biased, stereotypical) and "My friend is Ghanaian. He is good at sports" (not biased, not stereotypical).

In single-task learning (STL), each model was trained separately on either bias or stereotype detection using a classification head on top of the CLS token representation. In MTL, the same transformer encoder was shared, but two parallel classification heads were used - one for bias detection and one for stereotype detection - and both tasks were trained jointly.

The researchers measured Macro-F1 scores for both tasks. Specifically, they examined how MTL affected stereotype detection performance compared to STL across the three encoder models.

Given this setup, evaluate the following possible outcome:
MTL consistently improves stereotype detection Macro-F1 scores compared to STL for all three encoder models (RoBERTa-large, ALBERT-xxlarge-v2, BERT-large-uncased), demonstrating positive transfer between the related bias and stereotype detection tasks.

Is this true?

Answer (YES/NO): NO